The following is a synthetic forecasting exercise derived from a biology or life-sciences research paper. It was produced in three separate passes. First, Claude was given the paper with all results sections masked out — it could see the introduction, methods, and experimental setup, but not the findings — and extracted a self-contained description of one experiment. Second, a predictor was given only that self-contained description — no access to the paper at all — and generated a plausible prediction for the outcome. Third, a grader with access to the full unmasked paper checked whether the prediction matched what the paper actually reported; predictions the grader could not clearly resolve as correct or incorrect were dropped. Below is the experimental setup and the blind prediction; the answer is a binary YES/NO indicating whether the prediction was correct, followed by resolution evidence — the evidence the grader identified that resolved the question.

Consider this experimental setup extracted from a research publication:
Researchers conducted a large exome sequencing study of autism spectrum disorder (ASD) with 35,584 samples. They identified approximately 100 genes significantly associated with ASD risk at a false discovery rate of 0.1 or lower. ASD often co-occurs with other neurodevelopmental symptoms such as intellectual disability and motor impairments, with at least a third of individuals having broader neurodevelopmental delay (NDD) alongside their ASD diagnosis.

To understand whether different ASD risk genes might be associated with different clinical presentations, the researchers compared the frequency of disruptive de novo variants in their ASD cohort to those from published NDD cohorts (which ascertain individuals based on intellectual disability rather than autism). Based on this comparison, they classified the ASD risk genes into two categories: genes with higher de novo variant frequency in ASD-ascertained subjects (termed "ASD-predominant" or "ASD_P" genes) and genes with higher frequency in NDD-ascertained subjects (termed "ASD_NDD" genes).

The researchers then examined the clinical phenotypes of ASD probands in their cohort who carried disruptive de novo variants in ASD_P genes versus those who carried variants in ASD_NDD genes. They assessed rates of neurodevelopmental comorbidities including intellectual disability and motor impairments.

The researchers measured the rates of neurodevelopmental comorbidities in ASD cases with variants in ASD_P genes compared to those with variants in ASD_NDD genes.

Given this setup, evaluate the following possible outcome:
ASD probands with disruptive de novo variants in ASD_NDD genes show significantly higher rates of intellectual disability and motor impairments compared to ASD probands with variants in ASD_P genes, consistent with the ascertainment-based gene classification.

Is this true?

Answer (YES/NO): YES